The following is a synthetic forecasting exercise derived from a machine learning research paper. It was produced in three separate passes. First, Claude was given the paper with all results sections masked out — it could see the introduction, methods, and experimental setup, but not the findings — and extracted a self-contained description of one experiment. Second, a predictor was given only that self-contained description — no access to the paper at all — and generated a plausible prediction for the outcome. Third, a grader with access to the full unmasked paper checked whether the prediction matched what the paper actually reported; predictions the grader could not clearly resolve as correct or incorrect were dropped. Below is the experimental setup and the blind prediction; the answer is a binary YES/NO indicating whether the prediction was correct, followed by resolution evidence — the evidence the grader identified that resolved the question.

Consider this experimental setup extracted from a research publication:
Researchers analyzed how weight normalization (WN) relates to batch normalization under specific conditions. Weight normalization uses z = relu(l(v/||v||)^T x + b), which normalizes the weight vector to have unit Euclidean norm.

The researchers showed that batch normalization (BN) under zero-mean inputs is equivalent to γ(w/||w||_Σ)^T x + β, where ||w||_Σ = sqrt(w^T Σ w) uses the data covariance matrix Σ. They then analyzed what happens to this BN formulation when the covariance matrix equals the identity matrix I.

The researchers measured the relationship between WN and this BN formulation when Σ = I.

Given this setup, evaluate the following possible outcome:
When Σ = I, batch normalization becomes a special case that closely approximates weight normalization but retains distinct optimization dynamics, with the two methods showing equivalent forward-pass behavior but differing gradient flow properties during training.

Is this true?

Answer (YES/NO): NO